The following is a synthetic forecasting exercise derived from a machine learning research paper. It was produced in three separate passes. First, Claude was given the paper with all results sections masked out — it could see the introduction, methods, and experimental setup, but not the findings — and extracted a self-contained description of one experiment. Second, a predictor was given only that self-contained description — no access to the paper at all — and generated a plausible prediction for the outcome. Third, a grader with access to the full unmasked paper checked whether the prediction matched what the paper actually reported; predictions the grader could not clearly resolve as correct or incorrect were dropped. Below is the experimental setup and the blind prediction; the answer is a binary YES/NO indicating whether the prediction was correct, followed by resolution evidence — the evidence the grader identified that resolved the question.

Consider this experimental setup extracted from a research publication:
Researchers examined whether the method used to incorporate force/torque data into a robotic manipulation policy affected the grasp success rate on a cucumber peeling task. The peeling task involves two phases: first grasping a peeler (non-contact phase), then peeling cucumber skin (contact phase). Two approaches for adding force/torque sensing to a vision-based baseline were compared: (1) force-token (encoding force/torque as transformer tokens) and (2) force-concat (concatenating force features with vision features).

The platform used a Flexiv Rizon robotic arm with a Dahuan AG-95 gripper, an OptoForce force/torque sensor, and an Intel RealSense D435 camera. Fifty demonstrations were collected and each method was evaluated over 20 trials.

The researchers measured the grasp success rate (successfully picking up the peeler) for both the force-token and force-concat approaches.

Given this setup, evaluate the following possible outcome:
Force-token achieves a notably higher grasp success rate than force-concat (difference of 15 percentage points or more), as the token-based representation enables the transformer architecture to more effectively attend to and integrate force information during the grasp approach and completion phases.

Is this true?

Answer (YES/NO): NO